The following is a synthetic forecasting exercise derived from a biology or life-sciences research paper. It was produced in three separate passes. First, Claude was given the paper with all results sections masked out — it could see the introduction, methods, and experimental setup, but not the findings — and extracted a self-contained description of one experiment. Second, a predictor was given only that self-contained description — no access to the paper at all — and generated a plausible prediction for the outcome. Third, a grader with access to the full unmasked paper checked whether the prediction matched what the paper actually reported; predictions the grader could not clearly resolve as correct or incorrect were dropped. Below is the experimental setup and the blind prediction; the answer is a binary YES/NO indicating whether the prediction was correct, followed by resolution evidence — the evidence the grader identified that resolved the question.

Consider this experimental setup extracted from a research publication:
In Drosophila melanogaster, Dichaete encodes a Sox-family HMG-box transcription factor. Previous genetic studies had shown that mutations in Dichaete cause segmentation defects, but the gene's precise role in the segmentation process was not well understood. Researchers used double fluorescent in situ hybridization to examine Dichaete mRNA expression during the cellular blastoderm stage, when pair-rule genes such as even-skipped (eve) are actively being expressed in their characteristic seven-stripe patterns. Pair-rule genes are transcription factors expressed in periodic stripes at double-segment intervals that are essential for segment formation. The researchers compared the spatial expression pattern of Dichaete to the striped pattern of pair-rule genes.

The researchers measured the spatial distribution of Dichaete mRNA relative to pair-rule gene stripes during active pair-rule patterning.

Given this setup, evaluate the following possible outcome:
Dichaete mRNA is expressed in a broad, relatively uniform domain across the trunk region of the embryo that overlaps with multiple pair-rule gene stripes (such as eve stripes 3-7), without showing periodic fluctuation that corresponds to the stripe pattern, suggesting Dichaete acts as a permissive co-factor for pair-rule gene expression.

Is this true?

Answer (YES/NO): NO